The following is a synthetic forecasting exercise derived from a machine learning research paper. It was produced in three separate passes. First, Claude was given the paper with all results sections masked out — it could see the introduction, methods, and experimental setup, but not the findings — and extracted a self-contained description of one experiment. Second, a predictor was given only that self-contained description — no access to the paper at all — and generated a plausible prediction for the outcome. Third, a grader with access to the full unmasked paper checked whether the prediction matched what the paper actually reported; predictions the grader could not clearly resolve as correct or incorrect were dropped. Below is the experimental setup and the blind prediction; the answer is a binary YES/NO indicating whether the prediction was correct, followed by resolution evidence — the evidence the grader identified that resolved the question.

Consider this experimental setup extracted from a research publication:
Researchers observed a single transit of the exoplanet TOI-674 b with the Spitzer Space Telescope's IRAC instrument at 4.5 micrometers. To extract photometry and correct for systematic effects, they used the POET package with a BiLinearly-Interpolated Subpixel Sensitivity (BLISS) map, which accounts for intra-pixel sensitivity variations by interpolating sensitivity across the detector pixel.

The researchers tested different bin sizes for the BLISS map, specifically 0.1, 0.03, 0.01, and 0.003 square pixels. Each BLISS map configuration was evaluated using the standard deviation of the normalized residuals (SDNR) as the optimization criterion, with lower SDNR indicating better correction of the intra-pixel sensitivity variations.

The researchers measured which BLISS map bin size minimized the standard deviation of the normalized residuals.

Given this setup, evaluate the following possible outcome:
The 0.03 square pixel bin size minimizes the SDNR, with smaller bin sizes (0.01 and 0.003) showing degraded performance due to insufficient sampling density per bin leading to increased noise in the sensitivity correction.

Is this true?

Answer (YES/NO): YES